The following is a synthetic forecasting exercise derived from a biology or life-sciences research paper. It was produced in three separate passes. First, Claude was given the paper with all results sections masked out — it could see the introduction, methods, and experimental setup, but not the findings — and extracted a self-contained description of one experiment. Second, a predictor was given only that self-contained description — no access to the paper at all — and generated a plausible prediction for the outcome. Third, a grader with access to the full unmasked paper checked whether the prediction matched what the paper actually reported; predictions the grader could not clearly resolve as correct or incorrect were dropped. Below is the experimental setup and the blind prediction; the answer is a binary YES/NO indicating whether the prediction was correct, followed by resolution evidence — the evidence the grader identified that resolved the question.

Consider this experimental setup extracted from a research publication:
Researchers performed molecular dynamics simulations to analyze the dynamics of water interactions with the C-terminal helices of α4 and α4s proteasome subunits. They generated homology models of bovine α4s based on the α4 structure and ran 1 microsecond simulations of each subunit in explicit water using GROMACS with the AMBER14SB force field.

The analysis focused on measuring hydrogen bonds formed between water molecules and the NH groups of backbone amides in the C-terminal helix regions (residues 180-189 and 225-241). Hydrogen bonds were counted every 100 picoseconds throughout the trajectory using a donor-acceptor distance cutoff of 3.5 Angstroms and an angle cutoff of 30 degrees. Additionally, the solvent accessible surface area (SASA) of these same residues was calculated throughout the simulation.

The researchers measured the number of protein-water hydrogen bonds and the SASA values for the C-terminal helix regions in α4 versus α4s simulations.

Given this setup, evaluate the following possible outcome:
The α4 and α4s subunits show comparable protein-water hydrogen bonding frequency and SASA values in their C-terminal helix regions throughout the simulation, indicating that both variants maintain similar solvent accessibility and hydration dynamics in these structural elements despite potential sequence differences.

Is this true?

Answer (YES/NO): NO